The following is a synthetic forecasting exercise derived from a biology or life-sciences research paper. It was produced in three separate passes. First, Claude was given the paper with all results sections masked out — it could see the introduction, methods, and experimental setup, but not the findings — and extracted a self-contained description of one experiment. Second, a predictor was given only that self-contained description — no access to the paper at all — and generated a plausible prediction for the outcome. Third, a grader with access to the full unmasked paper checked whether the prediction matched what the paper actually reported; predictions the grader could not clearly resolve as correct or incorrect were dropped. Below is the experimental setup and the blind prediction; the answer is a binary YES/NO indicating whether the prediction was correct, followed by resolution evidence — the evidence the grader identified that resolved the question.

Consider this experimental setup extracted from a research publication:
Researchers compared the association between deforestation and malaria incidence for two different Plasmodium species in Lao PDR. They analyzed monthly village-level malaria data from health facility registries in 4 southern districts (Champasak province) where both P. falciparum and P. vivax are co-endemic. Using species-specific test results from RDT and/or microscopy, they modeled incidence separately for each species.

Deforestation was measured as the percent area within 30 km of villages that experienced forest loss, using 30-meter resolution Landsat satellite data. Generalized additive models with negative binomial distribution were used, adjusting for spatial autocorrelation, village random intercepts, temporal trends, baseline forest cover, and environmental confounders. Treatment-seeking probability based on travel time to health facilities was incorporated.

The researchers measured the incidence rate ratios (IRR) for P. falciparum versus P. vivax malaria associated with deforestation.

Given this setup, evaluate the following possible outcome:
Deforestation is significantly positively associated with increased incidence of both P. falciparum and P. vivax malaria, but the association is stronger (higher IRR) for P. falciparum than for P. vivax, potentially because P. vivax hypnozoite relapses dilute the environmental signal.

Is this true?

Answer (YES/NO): YES